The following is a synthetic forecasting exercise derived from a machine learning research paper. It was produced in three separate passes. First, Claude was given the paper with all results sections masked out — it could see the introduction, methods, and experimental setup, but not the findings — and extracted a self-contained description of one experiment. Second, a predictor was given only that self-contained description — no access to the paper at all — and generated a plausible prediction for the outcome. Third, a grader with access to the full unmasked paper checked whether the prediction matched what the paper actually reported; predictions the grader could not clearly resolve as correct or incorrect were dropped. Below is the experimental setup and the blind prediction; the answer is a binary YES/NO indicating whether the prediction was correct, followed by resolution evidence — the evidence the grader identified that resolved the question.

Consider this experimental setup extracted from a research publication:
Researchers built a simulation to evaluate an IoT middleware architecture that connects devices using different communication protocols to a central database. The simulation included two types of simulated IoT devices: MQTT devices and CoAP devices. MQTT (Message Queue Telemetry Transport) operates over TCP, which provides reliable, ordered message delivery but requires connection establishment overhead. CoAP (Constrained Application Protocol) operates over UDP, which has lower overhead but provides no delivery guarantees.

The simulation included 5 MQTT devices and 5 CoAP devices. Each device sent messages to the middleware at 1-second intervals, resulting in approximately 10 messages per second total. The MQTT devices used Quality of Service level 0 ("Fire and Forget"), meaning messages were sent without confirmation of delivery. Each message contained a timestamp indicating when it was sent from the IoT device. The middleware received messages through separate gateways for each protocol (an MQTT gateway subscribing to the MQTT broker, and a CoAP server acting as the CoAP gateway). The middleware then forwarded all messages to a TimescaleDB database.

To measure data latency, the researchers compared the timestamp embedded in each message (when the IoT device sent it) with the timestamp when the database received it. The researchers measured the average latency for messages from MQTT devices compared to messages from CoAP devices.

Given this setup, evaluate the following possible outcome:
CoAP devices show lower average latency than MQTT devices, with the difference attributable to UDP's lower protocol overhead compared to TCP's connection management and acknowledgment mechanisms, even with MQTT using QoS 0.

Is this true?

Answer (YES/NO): YES